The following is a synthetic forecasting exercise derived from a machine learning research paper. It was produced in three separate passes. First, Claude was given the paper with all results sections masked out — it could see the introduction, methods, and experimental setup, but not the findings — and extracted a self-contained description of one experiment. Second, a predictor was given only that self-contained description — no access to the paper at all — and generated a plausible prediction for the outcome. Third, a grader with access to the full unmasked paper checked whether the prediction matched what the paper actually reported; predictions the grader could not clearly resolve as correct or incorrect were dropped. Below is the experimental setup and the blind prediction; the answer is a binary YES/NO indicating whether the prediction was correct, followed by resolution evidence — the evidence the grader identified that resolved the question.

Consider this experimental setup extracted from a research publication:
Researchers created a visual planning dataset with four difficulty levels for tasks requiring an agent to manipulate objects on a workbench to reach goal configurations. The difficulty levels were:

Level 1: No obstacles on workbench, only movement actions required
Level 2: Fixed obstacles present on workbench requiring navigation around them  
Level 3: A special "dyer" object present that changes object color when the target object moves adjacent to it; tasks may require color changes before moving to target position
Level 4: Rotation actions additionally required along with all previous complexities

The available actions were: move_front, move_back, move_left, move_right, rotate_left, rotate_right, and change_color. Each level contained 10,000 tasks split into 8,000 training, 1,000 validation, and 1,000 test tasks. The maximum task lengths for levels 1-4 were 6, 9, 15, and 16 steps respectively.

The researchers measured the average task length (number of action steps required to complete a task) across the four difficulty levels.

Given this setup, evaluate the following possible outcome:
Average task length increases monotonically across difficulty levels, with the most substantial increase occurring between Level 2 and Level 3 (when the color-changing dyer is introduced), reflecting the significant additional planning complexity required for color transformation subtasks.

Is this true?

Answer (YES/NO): YES